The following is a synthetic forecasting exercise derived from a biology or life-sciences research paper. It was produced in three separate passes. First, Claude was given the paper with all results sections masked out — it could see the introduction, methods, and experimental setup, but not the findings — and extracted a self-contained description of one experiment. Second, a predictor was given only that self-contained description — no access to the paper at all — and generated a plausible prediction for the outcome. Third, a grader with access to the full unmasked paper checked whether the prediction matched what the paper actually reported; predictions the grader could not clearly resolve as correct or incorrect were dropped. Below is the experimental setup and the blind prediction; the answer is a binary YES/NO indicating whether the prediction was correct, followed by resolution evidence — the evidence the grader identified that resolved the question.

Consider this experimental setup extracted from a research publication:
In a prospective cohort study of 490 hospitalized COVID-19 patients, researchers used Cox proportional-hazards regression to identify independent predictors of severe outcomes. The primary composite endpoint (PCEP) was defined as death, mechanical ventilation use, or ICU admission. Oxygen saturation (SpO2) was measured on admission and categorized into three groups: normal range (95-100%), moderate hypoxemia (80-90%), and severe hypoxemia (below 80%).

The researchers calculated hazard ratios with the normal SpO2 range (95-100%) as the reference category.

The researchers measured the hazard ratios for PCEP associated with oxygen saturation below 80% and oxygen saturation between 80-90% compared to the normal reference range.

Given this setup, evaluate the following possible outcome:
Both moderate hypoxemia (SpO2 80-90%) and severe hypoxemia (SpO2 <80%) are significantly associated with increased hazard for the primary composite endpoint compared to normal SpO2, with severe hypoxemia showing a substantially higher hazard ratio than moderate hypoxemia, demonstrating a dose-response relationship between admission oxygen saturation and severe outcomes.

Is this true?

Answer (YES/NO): YES